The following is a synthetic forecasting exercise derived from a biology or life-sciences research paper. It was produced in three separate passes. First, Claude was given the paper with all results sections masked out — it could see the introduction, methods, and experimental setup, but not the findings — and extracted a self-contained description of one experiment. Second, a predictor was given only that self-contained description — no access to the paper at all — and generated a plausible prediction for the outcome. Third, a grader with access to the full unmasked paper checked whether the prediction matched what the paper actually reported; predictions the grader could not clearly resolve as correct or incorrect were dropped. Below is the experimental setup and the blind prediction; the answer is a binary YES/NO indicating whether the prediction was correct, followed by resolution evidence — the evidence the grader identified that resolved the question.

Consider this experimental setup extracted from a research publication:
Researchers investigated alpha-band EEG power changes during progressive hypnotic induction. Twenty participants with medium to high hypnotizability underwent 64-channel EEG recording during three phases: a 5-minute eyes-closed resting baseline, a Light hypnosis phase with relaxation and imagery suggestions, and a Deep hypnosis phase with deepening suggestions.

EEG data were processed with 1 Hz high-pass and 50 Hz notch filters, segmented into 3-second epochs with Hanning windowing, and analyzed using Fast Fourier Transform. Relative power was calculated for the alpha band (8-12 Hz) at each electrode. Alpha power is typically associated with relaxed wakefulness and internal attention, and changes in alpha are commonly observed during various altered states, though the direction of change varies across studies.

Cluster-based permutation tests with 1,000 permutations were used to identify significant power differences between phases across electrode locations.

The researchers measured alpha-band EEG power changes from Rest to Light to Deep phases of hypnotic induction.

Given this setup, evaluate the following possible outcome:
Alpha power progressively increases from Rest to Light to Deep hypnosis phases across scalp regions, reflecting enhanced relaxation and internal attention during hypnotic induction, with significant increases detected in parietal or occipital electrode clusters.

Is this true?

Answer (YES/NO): NO